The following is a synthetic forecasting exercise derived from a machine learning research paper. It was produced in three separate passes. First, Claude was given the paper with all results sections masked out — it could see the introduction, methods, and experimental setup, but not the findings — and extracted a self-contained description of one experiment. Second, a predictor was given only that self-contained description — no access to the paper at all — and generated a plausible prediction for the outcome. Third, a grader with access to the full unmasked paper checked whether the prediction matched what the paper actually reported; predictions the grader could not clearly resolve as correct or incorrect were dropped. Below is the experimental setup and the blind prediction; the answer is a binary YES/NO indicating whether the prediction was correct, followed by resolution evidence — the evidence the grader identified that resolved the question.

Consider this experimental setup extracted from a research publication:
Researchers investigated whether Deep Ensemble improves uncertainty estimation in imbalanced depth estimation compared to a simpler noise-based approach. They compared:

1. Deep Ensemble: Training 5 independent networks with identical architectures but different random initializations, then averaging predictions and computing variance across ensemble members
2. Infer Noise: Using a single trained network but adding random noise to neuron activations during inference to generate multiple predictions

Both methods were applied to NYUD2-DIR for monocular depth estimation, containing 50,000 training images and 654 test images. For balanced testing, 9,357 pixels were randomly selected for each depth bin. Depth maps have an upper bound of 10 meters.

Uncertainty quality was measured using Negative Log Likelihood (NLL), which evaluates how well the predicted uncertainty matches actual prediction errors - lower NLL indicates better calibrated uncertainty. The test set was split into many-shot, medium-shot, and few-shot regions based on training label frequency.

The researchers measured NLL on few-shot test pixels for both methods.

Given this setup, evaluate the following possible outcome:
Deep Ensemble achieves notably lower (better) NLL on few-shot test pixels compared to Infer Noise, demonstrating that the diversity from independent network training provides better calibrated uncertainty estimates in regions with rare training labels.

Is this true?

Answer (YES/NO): NO